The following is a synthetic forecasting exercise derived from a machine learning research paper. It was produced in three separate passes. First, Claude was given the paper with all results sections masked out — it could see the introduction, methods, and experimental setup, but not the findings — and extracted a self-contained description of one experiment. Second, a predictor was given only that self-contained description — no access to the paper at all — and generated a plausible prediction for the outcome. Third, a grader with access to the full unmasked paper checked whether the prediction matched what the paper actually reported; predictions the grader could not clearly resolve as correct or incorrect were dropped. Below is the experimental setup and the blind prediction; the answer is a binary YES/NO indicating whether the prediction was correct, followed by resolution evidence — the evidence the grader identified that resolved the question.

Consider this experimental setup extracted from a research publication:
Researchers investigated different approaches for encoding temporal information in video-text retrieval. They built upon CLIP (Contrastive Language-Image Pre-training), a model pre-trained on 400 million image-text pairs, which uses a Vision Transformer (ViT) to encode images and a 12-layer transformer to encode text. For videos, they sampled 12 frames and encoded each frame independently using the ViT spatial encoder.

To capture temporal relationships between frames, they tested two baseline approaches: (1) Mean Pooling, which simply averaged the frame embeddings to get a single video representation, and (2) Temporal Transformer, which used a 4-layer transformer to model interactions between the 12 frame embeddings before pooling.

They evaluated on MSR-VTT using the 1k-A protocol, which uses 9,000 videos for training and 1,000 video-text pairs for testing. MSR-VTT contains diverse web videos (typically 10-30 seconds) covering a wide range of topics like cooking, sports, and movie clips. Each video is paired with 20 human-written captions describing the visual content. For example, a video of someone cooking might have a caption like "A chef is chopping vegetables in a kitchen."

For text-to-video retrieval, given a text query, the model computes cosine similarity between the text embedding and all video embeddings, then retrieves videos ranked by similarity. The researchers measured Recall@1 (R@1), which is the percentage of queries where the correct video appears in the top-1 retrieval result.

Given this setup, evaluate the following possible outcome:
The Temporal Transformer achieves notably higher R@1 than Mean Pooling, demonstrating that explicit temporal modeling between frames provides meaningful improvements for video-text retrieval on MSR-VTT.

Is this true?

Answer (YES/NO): NO